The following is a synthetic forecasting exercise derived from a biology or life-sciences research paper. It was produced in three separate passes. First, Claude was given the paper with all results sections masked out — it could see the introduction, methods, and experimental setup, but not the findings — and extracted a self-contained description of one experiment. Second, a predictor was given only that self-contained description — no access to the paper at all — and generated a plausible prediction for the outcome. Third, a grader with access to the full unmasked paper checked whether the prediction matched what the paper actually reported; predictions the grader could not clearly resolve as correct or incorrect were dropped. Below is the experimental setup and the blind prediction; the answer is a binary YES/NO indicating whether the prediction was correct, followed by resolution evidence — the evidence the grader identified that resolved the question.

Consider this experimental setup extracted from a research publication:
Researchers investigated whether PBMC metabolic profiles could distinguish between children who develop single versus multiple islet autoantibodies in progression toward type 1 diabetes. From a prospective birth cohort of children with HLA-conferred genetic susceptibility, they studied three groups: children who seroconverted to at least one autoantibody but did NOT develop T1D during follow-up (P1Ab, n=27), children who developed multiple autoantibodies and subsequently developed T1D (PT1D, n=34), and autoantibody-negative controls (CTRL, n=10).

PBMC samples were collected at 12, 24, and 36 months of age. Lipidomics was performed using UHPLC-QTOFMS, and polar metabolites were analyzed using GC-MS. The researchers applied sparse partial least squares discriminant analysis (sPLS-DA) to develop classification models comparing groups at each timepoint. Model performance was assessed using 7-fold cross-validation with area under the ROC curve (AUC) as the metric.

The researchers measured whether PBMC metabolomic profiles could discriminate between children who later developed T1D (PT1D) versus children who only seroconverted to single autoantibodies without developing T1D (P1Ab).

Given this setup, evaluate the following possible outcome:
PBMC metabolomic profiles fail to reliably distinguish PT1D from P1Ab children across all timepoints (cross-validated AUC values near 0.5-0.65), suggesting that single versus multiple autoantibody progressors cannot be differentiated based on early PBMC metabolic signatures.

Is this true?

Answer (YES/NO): NO